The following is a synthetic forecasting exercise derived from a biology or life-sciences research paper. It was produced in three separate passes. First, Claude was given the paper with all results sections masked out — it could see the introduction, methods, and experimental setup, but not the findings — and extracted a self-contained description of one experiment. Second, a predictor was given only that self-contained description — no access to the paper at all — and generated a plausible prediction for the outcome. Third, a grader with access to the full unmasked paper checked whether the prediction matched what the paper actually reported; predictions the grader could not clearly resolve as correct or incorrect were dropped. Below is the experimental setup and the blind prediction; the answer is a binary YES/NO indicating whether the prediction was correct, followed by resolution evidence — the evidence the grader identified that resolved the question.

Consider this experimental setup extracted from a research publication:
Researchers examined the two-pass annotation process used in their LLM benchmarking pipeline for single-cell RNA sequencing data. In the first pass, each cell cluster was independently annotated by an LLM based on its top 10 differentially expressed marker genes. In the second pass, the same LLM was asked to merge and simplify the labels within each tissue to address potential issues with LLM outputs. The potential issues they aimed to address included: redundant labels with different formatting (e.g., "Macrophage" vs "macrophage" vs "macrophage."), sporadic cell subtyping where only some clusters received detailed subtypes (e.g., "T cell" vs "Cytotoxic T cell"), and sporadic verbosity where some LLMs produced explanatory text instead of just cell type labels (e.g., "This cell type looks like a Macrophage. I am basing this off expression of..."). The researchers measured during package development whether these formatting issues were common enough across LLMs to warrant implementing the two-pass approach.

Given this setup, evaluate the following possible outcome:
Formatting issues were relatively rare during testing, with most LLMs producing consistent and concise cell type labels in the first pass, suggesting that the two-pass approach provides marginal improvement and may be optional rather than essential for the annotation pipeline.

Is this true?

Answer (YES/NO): NO